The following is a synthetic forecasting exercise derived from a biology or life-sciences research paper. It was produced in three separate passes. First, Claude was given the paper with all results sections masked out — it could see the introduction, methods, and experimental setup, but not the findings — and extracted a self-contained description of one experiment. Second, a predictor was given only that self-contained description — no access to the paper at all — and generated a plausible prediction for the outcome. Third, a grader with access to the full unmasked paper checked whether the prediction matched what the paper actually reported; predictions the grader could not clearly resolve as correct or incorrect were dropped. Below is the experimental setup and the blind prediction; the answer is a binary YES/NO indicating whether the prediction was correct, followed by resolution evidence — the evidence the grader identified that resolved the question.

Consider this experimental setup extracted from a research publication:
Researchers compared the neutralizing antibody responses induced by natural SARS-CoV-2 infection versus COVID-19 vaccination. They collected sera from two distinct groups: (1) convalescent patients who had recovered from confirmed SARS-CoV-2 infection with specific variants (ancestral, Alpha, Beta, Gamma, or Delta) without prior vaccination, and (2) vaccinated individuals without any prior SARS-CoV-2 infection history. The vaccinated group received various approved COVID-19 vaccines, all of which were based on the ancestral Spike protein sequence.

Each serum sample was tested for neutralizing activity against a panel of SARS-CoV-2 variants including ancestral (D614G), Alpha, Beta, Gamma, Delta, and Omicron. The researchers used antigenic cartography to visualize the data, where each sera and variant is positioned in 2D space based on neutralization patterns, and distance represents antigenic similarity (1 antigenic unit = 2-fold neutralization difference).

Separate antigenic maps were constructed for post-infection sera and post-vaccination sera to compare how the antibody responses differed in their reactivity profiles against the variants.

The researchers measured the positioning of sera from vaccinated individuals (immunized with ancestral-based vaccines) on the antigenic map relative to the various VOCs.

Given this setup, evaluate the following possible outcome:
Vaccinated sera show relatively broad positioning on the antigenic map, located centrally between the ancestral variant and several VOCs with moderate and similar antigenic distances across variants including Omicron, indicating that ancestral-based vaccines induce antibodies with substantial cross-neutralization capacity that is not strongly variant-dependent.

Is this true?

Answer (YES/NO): NO